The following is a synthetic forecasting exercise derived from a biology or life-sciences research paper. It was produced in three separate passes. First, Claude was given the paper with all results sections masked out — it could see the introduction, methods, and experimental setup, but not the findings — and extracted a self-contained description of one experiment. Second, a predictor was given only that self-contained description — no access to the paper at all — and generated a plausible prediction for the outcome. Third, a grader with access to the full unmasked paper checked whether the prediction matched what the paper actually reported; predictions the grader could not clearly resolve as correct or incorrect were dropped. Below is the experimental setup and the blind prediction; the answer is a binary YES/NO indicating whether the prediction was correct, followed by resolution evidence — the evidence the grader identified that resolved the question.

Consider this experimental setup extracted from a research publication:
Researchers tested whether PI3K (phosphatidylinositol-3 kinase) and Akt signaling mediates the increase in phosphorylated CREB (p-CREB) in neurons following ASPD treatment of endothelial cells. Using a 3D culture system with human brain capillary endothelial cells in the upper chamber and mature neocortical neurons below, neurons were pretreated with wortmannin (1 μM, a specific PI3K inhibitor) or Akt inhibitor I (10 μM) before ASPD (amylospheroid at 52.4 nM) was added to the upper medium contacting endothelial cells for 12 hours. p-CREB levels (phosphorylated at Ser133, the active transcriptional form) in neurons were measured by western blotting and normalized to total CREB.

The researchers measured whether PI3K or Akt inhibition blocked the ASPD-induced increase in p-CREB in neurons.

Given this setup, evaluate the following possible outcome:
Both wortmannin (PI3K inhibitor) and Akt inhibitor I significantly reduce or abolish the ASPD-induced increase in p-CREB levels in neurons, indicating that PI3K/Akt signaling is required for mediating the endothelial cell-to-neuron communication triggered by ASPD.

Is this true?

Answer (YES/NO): YES